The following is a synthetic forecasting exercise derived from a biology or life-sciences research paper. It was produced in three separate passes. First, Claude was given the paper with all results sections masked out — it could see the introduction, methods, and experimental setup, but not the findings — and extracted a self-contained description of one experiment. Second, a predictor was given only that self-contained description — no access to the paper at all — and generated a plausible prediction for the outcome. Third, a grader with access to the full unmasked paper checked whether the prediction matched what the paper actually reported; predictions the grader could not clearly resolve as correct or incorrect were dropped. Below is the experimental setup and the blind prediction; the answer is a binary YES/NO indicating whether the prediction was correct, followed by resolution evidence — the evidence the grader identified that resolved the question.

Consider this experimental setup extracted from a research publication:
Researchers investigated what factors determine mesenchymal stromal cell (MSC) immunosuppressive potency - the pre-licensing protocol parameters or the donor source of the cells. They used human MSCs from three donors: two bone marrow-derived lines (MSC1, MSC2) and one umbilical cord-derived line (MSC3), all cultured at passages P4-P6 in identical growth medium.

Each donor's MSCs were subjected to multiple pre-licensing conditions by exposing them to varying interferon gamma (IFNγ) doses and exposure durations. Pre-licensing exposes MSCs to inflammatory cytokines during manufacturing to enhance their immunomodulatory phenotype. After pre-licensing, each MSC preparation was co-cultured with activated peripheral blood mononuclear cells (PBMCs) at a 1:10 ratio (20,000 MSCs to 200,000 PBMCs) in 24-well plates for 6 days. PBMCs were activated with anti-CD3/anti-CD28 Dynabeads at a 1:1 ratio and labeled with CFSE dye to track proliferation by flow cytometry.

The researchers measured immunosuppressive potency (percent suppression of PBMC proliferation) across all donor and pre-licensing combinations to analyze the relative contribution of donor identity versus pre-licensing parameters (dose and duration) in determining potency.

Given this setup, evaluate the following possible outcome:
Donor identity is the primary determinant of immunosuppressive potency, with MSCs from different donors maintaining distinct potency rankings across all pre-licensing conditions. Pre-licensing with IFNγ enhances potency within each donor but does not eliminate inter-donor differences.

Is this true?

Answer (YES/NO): YES